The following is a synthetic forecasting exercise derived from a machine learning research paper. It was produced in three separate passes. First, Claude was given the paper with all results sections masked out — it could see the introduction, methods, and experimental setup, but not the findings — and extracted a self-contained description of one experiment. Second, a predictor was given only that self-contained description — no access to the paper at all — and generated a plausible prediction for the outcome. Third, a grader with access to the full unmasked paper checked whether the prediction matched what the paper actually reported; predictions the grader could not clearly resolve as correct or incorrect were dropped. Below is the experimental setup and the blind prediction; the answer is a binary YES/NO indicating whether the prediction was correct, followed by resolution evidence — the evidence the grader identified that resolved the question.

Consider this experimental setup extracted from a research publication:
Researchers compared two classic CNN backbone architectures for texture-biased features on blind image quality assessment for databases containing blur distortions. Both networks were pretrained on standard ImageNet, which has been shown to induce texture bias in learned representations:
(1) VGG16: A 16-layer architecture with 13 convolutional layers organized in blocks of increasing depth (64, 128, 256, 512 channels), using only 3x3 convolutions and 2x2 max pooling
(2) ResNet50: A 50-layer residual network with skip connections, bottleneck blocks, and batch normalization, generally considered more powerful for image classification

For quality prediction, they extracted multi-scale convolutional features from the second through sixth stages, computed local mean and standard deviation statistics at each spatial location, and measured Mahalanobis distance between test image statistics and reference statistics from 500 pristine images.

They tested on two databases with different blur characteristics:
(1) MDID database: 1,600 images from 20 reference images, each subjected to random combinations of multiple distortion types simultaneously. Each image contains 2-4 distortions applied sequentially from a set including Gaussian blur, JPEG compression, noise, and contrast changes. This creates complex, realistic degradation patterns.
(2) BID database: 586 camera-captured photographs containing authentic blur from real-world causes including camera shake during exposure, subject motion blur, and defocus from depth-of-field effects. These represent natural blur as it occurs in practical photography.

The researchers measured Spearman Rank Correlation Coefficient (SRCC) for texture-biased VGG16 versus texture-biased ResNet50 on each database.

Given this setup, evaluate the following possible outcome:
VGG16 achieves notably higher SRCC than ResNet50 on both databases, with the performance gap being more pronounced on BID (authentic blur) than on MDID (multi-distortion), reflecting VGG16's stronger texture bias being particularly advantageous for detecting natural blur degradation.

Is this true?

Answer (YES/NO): YES